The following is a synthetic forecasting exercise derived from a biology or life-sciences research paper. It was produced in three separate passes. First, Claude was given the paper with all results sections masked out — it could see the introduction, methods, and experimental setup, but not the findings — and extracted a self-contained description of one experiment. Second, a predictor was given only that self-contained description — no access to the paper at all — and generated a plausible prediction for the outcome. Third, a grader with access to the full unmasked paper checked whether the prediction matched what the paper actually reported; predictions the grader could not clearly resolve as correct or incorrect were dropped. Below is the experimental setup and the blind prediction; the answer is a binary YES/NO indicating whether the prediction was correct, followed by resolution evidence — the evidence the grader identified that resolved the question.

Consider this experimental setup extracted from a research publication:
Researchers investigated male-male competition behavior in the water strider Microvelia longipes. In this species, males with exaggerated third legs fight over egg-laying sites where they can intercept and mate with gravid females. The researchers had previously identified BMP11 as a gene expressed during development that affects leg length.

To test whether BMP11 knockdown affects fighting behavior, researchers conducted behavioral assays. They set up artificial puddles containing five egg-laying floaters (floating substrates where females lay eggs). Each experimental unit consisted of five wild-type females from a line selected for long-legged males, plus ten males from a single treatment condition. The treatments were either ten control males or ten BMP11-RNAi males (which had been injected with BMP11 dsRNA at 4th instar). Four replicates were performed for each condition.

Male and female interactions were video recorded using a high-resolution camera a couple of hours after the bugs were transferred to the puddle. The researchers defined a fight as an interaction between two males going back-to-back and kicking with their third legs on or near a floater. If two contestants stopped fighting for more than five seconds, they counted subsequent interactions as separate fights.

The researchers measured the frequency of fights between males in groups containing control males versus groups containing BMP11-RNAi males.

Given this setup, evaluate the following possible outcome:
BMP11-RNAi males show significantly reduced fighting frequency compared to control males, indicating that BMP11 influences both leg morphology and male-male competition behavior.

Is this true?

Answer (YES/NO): YES